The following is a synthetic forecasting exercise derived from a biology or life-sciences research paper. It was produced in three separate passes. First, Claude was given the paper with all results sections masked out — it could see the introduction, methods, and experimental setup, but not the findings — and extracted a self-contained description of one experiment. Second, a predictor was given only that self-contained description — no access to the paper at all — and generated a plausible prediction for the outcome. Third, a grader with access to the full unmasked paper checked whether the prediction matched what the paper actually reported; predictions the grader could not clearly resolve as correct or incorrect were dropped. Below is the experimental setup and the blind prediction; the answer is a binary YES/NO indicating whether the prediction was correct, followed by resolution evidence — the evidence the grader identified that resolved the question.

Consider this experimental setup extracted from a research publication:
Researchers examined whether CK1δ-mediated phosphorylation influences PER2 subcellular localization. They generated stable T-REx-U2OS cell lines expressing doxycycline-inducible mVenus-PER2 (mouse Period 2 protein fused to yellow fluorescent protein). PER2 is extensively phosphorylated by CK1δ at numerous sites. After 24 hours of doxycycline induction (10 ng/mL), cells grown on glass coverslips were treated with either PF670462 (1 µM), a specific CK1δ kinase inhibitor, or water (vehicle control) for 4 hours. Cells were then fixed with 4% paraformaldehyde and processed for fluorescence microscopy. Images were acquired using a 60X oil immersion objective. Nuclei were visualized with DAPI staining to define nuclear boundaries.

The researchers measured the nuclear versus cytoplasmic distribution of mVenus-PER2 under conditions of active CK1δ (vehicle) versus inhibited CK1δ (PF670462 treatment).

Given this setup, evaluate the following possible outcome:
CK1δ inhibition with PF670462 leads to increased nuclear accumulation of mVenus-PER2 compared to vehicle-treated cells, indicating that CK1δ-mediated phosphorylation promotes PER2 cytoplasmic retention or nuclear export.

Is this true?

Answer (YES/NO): YES